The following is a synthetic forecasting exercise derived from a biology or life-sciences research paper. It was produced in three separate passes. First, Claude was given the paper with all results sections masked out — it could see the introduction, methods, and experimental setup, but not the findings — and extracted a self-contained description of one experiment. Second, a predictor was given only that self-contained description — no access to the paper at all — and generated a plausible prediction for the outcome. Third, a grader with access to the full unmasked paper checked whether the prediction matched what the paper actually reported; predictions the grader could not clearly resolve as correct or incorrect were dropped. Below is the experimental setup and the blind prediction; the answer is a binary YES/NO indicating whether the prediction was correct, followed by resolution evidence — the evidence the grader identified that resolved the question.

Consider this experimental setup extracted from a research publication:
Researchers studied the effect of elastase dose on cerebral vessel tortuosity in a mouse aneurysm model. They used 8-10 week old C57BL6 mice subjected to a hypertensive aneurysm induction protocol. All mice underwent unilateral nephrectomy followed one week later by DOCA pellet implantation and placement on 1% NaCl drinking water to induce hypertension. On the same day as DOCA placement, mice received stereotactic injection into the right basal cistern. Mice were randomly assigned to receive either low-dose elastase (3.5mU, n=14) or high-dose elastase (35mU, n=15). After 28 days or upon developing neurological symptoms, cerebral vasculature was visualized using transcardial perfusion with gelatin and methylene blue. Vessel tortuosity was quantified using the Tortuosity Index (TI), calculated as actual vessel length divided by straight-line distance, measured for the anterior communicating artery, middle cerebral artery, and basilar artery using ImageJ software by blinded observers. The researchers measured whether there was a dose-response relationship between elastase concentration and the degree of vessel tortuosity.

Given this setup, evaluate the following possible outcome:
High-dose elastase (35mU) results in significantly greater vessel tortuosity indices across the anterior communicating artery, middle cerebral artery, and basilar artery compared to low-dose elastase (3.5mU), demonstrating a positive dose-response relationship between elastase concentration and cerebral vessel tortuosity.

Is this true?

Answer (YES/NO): NO